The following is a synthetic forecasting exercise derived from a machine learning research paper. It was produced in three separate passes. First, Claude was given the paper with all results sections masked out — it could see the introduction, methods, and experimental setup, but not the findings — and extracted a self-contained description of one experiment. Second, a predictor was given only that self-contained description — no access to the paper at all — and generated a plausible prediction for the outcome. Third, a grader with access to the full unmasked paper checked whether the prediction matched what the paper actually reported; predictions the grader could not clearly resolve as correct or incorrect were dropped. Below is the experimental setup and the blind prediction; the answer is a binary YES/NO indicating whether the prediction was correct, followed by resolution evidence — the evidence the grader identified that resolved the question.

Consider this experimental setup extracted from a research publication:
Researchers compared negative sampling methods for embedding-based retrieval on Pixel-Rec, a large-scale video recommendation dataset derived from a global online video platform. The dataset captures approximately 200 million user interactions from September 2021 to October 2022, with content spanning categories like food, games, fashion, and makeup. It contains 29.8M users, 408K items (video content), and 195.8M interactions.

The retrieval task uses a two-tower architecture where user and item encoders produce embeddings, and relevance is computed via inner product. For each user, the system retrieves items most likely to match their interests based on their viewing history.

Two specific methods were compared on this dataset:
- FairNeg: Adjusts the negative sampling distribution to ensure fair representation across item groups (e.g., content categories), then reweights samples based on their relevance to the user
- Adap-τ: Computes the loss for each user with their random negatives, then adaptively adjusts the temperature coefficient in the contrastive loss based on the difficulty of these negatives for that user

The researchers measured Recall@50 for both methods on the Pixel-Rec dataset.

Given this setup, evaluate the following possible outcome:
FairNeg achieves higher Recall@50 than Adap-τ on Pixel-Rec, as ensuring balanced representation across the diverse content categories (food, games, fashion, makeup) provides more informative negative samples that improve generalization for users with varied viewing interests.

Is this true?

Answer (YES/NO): YES